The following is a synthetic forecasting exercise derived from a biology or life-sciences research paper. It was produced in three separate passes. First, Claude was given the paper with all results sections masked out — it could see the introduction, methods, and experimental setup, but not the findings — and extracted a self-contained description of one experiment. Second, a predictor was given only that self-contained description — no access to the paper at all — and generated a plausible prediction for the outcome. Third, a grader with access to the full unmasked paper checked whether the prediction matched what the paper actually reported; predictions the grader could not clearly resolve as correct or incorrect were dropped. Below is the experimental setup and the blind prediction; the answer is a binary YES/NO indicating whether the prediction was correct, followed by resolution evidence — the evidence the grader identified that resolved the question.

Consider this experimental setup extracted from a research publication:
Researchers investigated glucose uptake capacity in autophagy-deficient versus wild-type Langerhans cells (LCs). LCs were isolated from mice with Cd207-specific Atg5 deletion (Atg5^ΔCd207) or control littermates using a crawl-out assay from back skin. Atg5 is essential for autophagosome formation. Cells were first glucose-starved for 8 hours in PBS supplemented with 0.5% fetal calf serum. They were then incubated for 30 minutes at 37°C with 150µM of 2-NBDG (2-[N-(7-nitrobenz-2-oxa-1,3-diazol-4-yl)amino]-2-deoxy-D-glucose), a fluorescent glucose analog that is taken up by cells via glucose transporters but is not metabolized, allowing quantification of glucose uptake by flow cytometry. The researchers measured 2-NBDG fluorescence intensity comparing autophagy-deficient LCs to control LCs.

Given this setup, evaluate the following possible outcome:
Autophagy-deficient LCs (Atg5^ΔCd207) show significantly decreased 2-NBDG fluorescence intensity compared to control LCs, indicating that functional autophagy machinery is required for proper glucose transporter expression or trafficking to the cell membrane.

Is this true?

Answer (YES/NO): NO